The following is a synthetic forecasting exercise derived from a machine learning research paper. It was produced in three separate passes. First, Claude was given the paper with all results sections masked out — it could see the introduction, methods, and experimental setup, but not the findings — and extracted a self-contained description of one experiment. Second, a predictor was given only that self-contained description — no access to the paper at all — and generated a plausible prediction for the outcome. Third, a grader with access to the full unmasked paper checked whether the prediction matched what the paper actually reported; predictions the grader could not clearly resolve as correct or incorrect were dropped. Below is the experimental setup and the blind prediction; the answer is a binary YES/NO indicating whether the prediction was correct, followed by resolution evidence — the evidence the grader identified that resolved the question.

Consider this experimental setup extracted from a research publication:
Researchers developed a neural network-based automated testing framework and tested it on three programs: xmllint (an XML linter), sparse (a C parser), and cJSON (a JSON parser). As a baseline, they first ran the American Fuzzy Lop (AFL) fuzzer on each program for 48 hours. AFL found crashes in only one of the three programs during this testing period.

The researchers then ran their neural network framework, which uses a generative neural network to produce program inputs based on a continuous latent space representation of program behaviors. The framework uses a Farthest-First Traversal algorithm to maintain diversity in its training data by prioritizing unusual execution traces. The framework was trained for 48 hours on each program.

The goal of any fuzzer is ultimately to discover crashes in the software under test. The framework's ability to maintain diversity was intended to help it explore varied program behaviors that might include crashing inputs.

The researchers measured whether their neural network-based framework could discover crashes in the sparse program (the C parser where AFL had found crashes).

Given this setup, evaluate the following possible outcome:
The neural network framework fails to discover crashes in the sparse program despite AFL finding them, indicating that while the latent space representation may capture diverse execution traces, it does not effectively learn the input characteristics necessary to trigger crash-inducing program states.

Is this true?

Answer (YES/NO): NO